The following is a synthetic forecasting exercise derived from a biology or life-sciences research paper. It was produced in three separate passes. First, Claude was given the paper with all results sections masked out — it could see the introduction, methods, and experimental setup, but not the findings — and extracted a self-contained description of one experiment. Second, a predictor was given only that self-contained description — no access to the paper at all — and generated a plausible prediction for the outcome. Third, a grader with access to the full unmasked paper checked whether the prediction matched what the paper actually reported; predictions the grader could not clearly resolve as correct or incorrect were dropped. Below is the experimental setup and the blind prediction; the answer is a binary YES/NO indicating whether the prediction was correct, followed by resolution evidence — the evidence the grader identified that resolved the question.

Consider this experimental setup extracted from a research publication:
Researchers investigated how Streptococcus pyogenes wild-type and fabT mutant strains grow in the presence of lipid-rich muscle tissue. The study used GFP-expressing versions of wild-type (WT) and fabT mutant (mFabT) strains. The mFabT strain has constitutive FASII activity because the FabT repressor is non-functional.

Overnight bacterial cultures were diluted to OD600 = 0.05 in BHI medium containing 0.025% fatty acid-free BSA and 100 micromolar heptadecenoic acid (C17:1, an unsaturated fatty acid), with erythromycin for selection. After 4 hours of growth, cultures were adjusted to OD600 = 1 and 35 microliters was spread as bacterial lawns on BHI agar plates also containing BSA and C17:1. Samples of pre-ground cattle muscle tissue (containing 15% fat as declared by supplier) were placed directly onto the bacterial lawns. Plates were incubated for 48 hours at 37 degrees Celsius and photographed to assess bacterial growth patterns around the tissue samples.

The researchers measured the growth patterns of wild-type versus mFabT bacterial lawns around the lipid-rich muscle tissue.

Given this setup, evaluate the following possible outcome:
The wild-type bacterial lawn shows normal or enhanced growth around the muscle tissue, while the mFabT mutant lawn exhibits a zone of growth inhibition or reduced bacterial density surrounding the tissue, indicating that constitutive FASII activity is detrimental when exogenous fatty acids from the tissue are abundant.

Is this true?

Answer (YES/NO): NO